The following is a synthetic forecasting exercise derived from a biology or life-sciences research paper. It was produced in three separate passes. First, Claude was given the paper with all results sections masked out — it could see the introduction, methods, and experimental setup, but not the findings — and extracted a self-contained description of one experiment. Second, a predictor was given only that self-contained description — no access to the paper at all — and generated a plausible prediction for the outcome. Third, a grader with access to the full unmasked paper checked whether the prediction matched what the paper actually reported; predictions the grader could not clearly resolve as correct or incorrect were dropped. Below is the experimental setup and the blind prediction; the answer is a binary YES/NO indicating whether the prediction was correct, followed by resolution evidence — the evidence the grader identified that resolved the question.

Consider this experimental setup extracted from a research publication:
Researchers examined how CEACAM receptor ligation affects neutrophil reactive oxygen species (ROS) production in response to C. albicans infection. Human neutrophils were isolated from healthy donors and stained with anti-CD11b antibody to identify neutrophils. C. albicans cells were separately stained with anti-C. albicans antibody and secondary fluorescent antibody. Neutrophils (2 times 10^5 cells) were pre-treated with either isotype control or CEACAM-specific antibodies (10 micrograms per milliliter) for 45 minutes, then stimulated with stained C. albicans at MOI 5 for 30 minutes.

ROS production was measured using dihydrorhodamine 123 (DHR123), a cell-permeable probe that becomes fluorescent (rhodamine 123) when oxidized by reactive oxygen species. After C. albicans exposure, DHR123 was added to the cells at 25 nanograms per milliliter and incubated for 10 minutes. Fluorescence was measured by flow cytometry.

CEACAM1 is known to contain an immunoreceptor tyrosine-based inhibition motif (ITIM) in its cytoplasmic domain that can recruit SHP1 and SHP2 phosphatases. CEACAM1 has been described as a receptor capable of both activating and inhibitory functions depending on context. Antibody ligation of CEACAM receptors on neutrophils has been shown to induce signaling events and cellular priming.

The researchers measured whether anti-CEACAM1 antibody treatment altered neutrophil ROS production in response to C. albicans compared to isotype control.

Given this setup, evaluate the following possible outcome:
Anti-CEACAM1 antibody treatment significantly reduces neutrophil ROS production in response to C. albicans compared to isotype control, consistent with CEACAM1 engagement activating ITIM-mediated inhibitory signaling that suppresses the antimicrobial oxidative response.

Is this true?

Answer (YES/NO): NO